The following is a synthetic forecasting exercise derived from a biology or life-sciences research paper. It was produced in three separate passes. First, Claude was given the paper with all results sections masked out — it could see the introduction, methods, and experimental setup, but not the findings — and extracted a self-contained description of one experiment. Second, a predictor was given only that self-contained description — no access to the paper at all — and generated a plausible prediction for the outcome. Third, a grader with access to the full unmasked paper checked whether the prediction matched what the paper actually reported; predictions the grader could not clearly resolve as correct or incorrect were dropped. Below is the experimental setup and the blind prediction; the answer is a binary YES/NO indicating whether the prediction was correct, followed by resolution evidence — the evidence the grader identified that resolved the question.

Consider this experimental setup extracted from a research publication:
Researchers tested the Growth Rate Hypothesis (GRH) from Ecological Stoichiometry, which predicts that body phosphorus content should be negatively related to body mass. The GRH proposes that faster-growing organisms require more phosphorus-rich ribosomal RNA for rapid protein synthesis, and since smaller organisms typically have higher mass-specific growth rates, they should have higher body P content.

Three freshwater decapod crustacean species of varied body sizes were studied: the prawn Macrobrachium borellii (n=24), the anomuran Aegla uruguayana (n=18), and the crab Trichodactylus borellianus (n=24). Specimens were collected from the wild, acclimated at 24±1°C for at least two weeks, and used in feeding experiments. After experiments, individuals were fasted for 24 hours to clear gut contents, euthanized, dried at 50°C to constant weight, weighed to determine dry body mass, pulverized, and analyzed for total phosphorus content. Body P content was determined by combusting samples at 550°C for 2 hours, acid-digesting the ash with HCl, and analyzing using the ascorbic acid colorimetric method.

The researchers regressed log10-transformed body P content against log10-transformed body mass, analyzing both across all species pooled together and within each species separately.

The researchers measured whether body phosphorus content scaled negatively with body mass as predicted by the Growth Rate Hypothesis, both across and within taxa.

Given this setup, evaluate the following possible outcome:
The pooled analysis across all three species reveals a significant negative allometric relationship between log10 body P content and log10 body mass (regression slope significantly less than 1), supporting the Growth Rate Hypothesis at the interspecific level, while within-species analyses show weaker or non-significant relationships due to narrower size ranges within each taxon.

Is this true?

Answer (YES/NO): YES